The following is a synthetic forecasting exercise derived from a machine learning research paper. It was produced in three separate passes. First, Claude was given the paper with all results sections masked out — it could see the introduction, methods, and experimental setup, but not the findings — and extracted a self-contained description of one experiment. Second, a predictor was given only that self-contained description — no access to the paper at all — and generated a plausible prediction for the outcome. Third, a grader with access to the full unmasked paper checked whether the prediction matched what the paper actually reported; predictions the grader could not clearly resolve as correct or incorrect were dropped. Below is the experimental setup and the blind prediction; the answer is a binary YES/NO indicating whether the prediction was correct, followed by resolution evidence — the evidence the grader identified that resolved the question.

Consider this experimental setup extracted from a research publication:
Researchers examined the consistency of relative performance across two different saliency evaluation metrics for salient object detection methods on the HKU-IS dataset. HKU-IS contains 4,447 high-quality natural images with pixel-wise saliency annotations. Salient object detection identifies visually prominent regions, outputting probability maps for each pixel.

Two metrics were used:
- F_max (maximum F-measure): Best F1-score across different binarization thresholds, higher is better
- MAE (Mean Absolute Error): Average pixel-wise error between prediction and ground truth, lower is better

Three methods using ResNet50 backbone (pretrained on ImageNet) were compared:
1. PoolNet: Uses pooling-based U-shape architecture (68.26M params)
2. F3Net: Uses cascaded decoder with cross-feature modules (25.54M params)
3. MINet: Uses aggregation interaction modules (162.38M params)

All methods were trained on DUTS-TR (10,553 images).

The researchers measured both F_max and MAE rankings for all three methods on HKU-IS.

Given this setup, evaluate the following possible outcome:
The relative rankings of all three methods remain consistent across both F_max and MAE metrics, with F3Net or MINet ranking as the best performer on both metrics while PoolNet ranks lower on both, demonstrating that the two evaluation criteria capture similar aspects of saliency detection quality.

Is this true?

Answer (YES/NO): NO